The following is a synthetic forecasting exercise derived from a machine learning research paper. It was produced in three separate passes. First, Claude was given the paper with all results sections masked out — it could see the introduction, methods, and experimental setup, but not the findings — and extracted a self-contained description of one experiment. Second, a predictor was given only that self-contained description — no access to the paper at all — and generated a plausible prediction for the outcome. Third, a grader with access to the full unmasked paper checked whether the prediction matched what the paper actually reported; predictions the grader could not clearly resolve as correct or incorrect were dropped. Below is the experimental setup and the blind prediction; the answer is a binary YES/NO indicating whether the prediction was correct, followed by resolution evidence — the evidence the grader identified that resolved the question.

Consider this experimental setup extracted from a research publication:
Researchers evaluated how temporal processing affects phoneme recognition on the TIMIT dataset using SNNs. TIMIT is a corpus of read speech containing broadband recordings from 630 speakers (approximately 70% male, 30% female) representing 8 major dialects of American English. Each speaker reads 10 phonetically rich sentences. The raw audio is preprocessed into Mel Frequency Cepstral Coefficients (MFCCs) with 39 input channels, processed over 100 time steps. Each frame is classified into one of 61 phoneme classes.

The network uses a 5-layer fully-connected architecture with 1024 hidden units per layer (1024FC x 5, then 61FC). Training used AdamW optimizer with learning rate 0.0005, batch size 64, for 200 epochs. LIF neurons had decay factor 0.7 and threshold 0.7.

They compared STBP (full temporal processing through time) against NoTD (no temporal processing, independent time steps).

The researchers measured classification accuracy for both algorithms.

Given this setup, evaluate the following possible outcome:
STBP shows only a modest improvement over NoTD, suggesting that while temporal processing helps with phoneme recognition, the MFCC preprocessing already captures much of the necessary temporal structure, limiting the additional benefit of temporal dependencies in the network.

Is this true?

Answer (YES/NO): NO